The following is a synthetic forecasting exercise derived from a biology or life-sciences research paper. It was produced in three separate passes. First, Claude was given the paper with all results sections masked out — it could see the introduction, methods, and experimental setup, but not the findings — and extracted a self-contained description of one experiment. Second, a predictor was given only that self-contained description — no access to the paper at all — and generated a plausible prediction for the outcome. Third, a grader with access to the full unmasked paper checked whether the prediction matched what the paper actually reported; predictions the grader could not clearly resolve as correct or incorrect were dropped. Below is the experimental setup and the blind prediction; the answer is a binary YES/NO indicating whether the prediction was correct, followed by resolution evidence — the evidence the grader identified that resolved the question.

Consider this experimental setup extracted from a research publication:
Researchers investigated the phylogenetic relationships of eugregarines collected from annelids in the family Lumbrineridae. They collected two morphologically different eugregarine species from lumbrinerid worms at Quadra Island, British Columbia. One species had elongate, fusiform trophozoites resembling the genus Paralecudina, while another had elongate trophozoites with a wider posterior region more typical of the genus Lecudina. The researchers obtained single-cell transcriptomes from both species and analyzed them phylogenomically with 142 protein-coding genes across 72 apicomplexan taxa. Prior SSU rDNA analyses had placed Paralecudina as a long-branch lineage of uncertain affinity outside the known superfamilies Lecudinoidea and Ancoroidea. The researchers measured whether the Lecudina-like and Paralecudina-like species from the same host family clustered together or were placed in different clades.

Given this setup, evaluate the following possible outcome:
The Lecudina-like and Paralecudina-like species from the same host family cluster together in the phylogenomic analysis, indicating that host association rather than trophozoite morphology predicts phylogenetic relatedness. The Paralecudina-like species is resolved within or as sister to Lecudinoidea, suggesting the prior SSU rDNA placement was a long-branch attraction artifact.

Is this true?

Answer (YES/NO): NO